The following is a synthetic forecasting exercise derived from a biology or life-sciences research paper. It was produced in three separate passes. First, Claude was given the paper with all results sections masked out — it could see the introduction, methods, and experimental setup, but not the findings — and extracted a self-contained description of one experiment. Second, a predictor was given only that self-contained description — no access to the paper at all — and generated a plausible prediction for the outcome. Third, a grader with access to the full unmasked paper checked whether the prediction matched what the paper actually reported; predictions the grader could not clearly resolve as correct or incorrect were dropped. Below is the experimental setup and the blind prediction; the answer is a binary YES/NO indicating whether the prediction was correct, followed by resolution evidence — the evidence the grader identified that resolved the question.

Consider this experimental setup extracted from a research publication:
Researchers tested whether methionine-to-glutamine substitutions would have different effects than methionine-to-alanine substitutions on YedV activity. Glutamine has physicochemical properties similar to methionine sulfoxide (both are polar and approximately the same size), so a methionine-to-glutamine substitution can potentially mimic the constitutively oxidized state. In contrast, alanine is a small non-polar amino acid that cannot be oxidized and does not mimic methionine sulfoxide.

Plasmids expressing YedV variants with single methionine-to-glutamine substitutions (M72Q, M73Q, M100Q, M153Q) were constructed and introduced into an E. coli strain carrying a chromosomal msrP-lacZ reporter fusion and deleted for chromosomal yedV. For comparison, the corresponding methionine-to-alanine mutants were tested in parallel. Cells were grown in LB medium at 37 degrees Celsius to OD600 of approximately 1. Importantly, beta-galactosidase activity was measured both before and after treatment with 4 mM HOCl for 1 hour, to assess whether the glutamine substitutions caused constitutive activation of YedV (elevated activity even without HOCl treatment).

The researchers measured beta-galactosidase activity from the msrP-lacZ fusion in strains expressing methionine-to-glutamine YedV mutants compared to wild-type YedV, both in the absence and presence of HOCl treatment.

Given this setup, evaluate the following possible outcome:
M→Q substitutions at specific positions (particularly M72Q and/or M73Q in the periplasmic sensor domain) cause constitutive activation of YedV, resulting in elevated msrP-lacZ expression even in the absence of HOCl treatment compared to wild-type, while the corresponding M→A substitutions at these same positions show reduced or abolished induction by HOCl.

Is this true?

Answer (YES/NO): NO